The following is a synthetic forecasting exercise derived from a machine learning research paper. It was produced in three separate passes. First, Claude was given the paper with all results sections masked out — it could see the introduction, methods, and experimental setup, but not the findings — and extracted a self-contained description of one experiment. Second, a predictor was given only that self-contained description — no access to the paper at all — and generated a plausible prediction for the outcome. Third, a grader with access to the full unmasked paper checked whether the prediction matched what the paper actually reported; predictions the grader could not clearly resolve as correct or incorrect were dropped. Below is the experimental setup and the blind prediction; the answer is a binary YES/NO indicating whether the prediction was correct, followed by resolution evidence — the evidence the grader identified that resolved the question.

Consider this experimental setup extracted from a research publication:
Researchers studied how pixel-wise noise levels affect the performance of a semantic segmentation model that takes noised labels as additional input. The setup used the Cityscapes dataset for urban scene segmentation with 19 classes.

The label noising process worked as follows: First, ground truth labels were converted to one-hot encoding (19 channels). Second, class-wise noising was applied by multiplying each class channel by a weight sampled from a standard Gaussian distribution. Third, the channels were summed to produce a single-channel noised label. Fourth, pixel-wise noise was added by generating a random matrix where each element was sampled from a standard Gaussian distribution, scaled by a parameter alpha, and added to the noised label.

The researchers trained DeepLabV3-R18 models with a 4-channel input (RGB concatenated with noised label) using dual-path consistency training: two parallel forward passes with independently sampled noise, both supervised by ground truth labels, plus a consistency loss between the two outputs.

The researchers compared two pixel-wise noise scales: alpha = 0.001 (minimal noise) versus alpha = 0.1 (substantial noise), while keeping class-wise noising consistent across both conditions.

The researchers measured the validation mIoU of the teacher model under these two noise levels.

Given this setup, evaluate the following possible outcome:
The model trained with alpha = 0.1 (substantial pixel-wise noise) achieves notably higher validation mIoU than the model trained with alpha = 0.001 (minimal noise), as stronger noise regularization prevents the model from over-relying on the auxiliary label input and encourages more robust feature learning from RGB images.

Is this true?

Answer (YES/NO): NO